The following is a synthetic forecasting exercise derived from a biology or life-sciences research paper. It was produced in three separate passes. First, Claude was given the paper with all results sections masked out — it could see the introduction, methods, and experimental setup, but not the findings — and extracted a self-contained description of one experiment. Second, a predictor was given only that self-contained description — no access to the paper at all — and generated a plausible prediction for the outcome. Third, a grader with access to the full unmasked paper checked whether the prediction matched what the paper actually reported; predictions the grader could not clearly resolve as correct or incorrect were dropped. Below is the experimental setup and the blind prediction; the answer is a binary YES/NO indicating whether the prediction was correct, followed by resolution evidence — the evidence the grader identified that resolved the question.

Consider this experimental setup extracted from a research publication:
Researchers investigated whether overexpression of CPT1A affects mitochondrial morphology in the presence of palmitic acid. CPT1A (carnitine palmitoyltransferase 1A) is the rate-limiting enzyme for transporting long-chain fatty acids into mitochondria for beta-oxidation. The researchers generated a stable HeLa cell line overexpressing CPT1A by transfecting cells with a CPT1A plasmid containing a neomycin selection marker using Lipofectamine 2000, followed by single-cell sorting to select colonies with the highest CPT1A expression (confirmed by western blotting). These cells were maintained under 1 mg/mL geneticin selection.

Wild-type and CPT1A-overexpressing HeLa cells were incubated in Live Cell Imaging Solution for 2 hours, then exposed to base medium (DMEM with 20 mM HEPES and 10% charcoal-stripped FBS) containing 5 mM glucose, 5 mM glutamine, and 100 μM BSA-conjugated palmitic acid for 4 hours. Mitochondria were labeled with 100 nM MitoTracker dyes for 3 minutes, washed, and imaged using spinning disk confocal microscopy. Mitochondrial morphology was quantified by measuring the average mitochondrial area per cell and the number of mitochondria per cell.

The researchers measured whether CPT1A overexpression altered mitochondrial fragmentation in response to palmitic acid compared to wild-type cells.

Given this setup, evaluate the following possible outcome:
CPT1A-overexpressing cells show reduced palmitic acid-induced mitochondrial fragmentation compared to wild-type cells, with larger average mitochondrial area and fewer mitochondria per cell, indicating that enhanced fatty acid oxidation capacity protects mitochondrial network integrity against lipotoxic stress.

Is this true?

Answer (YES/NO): NO